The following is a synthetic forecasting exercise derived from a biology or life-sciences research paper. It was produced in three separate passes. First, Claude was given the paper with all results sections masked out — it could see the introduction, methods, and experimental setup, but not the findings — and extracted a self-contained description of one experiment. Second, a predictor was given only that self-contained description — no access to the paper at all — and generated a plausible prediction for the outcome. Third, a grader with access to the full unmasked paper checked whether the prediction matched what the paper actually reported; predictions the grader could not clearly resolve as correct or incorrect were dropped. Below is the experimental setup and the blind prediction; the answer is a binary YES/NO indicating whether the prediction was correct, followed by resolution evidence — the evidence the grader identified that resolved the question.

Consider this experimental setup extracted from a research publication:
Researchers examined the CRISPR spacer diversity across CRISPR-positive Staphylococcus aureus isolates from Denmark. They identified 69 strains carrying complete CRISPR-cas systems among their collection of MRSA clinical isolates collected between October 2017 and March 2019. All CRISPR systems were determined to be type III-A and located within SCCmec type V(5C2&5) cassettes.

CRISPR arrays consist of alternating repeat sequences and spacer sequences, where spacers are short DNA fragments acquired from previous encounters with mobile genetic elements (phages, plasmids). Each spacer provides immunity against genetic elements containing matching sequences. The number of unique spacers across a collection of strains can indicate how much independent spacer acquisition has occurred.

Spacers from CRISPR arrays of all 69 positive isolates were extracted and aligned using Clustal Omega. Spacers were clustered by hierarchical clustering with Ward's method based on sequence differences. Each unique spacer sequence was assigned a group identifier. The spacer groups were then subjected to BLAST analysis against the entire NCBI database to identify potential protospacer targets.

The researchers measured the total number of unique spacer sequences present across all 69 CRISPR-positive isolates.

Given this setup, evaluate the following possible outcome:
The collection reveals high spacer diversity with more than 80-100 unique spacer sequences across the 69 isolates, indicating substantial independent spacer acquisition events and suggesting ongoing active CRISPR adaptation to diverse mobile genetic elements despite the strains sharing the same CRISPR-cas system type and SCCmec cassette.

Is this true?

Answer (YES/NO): NO